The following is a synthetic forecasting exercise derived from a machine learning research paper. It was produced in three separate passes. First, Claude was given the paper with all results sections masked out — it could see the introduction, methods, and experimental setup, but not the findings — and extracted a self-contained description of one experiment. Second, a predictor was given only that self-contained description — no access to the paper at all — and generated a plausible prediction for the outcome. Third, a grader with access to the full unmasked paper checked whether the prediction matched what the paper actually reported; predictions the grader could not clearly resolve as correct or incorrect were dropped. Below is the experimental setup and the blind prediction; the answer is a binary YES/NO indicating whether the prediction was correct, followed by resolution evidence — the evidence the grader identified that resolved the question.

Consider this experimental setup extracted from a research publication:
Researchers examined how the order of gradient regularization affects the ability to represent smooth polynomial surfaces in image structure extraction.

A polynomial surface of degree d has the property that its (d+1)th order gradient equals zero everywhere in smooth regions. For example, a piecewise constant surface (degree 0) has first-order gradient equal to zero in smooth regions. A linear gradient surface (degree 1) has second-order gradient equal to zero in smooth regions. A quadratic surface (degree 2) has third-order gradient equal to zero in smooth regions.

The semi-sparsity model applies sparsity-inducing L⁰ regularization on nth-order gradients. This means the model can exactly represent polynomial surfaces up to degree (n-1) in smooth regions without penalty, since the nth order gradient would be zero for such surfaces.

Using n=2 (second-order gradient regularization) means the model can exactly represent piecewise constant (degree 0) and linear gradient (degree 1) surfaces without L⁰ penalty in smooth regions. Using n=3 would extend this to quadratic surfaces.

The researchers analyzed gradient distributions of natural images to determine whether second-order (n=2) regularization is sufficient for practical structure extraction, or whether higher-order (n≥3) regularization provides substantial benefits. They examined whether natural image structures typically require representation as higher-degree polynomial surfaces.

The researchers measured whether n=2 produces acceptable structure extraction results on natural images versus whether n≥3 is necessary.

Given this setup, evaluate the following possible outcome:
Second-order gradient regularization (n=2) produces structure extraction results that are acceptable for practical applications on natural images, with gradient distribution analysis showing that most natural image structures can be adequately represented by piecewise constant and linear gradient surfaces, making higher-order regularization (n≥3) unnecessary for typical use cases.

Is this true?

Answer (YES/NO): YES